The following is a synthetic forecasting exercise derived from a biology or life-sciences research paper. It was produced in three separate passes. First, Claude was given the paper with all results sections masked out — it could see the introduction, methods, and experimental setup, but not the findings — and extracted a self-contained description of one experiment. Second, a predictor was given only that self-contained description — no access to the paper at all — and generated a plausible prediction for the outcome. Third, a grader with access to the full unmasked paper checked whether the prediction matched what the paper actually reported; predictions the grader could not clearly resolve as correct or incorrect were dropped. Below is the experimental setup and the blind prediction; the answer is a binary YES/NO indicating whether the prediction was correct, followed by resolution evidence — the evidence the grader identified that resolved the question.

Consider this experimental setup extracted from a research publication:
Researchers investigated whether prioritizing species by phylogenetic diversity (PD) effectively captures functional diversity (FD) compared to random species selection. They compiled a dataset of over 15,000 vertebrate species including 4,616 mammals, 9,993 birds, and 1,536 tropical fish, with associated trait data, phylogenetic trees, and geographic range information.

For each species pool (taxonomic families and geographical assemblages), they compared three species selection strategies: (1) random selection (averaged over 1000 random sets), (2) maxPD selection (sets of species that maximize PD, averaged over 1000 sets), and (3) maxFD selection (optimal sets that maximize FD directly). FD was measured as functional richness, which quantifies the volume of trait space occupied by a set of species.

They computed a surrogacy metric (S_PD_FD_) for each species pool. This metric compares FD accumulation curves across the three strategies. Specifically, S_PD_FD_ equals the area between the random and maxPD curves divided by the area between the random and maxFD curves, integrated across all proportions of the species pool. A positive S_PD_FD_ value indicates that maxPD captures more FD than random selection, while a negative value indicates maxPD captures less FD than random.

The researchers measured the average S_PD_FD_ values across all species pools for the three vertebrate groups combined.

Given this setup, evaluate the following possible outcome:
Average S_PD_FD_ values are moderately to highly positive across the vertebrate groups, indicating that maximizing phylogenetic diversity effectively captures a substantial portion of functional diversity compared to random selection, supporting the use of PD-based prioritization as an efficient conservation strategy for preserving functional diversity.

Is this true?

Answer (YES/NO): NO